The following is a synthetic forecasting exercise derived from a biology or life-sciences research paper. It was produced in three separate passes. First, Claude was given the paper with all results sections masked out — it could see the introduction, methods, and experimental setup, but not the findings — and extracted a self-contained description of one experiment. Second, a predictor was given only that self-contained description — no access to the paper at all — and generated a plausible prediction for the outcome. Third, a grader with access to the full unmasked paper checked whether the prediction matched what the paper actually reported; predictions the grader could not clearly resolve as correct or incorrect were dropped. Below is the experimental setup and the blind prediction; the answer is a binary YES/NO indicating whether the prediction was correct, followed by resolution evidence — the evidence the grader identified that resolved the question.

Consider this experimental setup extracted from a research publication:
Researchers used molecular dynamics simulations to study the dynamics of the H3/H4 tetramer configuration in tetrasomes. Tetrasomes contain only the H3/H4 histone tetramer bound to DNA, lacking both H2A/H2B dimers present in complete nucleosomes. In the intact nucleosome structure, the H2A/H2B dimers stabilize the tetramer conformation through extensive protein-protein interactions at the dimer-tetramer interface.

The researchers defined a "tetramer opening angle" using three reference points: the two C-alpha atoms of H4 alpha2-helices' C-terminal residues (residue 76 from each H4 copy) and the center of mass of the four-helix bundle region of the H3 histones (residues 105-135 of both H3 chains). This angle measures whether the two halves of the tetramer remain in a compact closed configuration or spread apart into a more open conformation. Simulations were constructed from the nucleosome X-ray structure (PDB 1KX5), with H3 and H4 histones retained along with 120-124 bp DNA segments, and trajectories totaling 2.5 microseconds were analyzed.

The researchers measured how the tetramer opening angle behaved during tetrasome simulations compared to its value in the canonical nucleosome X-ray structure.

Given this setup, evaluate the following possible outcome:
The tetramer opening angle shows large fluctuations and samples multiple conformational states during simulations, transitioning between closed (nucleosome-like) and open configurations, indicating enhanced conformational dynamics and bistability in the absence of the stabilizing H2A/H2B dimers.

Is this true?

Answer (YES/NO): NO